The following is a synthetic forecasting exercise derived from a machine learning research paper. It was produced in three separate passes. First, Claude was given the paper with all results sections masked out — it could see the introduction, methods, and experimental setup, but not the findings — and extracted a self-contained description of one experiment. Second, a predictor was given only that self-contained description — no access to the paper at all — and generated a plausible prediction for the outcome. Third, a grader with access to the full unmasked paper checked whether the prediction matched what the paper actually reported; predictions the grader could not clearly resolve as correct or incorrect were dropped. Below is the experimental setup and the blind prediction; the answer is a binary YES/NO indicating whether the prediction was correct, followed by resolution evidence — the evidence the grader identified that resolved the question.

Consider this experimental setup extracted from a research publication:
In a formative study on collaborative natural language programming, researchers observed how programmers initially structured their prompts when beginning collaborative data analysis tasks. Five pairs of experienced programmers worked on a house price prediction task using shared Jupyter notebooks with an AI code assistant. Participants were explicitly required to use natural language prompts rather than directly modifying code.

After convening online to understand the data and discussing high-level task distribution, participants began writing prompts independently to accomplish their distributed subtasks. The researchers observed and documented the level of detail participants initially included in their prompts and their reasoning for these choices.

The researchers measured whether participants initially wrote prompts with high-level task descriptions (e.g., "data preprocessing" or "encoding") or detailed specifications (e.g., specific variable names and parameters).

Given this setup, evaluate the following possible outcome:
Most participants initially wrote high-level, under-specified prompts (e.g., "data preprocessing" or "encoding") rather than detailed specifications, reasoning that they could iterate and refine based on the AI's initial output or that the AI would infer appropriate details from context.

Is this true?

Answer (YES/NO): NO